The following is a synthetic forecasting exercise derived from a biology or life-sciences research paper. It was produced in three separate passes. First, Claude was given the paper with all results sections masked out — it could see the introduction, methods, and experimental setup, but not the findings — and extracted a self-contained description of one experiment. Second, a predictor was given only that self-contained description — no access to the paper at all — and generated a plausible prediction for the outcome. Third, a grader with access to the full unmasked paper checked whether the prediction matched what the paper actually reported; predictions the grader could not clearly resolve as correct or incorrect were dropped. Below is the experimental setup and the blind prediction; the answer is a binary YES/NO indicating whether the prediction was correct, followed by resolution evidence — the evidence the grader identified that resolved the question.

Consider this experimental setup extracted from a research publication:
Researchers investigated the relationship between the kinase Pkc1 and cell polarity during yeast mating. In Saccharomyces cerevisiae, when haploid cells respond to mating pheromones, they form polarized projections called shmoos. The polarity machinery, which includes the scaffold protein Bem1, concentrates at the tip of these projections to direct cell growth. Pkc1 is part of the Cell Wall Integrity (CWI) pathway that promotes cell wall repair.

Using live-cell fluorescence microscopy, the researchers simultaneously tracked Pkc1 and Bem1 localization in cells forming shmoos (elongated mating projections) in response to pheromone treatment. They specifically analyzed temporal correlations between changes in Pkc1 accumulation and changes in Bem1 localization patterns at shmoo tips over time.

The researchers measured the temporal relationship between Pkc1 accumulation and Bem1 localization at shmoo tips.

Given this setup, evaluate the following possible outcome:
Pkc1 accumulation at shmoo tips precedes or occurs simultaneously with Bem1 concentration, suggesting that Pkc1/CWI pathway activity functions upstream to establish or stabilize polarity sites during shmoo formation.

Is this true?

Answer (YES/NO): NO